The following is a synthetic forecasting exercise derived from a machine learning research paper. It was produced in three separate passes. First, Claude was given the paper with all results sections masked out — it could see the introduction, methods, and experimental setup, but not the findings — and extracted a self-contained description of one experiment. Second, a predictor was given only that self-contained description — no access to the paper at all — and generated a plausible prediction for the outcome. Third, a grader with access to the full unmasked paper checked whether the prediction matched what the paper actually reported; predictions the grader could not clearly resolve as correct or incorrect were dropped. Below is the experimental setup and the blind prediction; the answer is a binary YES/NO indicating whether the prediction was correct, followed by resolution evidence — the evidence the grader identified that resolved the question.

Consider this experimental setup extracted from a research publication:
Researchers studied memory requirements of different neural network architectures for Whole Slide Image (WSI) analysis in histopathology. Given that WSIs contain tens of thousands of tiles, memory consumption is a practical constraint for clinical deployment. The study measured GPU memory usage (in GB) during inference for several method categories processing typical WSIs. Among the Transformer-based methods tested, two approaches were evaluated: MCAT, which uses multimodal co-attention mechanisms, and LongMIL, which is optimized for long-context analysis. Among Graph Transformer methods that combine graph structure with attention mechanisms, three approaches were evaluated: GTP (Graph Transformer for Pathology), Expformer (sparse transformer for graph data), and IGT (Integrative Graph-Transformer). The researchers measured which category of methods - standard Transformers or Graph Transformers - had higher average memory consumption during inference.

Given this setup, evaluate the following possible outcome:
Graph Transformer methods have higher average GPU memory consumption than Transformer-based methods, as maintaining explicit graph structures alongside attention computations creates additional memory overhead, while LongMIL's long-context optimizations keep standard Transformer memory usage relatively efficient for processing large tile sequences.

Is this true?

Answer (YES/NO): YES